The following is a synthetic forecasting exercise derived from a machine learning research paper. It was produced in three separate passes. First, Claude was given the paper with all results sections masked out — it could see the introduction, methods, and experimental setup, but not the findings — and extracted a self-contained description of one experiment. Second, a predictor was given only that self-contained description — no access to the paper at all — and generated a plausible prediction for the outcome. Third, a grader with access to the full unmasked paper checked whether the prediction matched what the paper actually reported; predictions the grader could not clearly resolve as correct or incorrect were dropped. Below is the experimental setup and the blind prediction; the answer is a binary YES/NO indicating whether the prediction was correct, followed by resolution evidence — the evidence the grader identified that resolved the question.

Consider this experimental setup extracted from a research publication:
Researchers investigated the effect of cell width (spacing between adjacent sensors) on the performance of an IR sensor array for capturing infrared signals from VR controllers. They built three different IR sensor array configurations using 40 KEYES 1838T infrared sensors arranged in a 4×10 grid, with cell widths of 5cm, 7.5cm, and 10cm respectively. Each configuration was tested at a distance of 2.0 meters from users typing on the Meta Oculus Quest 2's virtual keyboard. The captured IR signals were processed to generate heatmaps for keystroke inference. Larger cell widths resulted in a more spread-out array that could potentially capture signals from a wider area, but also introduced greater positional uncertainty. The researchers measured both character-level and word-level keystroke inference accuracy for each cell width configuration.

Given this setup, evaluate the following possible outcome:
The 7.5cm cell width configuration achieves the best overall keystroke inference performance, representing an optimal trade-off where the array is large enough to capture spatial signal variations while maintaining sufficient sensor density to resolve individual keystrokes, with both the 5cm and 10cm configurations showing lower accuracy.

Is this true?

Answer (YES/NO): NO